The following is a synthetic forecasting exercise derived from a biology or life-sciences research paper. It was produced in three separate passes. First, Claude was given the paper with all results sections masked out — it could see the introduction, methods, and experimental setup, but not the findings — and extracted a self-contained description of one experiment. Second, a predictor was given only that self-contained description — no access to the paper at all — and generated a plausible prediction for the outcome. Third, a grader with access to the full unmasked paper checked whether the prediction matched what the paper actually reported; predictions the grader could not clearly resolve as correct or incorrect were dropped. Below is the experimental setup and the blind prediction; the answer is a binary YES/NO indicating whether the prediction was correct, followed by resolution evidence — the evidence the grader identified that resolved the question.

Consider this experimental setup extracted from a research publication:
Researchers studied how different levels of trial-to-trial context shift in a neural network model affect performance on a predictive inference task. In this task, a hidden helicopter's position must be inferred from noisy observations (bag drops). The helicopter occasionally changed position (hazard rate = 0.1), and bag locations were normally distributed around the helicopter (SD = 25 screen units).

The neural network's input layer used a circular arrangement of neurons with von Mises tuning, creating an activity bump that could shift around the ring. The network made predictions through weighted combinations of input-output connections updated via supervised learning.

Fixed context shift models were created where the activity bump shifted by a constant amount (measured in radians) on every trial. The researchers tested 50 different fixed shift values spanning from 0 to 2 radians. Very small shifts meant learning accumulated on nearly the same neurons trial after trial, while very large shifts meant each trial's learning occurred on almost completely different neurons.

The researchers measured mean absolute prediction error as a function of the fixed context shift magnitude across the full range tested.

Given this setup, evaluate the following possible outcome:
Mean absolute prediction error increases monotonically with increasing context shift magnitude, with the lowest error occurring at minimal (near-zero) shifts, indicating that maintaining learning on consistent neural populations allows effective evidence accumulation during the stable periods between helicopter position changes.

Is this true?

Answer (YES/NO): NO